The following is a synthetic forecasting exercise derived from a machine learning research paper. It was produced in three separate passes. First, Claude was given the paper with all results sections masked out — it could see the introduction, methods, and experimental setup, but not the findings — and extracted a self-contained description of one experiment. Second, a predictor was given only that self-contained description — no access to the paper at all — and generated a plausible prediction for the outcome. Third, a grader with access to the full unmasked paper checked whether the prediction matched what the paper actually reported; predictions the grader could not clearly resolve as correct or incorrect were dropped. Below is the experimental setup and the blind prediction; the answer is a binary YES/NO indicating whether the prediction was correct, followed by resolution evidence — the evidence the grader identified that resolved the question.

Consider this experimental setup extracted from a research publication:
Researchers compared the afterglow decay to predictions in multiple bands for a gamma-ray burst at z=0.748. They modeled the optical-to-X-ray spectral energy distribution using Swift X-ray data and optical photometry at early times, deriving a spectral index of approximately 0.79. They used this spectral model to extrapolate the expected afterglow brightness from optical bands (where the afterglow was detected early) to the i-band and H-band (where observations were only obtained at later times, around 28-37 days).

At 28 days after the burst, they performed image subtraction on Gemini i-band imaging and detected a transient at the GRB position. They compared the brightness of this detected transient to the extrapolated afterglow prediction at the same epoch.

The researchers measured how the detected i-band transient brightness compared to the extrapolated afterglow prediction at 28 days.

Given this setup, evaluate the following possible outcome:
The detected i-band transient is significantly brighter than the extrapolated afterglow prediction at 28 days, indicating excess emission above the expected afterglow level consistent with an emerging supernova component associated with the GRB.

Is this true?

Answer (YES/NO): YES